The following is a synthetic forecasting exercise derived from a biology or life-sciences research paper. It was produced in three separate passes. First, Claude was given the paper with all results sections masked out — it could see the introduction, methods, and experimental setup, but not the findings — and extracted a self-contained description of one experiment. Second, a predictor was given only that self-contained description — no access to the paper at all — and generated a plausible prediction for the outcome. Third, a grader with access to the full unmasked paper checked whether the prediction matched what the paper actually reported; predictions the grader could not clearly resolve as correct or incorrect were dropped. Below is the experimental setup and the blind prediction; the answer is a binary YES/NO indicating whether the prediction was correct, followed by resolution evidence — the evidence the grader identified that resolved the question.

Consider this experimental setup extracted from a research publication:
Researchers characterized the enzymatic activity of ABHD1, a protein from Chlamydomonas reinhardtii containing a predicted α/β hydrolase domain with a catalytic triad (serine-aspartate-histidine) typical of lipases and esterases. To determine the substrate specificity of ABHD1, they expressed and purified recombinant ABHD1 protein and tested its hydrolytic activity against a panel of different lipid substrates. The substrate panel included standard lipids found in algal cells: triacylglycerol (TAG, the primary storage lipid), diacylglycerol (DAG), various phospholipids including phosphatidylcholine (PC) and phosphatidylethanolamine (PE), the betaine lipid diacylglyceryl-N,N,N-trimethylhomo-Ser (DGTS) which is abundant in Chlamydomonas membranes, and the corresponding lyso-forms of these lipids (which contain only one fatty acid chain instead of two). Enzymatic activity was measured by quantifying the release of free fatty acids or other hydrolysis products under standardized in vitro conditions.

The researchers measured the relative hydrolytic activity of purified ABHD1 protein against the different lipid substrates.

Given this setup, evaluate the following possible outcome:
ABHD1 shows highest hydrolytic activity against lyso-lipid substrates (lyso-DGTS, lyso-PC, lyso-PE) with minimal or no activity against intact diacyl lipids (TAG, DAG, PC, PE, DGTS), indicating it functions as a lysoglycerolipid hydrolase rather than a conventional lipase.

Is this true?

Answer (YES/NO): YES